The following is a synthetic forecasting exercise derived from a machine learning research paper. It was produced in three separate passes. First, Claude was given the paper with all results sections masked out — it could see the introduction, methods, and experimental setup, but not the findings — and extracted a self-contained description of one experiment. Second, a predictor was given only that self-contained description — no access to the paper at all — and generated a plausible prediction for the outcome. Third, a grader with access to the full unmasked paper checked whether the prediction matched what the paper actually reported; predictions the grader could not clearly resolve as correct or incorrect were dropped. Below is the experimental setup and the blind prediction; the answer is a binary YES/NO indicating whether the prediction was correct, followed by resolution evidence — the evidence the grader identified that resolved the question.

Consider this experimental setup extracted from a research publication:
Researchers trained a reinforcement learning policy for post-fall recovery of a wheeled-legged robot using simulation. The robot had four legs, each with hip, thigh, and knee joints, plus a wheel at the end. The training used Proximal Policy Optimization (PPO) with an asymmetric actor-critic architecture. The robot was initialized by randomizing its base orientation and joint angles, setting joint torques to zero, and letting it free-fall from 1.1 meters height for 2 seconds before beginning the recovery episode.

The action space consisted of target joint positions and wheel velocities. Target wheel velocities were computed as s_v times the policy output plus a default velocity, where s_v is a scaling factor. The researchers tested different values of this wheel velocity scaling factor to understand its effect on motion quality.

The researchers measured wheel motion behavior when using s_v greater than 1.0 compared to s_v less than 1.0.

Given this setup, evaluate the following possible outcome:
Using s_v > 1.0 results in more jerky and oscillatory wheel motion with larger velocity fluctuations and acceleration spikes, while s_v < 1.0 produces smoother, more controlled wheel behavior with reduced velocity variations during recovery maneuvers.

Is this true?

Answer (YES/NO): YES